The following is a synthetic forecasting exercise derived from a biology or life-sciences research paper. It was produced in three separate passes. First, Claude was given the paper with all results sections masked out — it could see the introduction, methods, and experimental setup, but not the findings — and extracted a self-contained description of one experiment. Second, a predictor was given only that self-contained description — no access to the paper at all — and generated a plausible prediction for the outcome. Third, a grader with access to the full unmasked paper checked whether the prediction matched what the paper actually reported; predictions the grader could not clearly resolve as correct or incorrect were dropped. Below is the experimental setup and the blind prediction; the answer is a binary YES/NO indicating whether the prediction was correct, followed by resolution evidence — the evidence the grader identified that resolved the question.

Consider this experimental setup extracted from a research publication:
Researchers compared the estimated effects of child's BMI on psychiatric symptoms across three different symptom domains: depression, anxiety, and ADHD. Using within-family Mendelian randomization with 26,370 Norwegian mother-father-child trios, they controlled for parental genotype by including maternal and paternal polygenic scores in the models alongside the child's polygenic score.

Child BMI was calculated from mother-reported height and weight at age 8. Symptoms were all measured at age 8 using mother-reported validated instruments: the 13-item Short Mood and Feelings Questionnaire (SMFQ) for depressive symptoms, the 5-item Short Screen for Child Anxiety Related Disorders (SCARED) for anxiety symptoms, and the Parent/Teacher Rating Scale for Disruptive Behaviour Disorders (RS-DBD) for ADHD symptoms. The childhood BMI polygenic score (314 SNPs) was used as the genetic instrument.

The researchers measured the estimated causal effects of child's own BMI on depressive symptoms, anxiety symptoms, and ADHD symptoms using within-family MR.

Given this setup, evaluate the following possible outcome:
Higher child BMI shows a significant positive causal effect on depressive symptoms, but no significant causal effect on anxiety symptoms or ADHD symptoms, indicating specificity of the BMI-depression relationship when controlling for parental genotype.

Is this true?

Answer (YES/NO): NO